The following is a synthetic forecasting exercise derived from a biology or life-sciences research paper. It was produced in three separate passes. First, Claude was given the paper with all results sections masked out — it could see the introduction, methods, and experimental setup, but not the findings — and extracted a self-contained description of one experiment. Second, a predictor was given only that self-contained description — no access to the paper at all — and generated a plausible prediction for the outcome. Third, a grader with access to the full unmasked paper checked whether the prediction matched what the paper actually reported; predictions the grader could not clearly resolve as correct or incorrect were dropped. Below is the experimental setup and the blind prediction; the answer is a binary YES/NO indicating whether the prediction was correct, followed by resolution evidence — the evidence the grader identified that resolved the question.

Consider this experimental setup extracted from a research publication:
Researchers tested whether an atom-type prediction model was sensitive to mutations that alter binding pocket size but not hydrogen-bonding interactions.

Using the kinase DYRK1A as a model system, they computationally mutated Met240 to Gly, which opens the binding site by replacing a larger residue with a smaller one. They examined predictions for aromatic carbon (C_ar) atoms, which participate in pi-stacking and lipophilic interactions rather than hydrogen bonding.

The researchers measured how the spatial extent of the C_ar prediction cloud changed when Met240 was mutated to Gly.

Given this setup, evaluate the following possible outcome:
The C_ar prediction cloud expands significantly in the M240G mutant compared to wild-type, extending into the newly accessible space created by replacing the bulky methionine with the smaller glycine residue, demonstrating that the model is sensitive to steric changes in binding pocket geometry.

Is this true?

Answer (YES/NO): YES